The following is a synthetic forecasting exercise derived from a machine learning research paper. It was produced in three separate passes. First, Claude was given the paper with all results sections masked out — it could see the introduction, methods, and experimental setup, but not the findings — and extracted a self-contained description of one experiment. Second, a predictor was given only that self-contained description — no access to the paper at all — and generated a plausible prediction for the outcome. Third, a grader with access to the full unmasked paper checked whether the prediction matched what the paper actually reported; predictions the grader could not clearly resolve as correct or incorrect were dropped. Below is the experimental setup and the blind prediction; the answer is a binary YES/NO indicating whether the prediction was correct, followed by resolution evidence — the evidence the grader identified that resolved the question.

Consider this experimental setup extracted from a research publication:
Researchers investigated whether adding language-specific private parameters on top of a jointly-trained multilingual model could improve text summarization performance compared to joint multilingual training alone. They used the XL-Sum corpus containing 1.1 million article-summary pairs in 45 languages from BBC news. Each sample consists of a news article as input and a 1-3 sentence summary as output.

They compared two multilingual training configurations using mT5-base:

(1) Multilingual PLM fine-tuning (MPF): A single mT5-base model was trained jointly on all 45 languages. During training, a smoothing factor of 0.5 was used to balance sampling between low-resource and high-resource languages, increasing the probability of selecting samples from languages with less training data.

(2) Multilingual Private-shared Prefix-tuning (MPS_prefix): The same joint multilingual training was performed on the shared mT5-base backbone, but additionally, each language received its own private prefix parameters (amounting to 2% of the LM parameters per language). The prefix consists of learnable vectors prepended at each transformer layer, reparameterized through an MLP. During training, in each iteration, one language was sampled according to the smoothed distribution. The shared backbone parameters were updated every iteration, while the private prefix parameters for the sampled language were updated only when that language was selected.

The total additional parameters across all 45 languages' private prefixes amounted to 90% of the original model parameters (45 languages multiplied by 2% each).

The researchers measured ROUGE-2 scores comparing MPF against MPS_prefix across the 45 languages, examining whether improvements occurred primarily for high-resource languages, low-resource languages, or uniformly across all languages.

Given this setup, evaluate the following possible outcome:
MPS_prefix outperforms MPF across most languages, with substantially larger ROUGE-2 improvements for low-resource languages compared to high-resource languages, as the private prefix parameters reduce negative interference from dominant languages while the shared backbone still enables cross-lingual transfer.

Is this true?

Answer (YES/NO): NO